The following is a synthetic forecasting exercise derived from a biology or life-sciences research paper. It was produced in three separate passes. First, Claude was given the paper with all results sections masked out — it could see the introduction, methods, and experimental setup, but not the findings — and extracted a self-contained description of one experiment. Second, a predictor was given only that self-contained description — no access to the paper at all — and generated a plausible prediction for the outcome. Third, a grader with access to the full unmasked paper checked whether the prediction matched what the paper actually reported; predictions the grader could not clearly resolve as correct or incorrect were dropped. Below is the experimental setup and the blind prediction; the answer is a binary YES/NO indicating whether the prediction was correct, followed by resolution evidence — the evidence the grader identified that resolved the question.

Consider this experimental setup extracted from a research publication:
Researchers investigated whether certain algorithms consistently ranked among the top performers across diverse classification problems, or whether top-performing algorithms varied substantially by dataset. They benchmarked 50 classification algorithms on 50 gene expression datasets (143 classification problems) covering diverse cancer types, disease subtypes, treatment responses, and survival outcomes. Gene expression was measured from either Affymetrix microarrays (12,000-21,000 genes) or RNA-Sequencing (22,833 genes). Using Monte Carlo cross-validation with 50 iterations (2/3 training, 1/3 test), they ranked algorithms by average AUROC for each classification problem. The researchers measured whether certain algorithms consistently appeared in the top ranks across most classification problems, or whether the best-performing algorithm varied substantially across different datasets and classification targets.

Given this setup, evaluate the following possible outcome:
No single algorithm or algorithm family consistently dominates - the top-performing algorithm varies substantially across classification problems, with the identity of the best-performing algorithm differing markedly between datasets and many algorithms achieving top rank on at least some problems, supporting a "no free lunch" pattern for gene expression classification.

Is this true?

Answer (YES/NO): NO